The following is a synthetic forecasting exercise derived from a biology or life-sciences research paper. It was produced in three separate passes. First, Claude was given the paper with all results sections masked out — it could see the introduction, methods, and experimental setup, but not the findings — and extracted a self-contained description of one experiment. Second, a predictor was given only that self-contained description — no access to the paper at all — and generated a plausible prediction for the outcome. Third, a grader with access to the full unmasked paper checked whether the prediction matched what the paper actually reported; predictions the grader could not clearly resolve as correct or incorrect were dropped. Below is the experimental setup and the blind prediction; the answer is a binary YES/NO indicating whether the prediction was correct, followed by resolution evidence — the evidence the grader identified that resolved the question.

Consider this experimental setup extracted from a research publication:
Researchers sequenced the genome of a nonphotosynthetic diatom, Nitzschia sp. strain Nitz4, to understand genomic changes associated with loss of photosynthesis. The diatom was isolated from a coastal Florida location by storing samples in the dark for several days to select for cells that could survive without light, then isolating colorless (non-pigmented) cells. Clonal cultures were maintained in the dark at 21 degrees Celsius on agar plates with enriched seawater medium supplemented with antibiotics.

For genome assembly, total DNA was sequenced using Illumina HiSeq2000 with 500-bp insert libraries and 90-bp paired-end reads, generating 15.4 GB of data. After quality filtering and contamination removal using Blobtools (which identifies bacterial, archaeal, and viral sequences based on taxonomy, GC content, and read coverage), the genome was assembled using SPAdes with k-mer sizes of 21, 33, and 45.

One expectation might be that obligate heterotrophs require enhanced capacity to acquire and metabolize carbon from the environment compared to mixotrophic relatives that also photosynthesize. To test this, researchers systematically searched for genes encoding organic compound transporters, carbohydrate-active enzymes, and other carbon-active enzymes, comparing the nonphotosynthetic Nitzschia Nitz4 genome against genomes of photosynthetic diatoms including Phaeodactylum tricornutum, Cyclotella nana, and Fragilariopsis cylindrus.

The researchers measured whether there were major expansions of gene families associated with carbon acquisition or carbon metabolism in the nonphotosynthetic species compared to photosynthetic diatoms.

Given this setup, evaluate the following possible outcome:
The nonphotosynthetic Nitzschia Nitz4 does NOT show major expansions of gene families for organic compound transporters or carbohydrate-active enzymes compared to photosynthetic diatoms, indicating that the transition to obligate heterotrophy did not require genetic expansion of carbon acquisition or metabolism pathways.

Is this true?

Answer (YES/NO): YES